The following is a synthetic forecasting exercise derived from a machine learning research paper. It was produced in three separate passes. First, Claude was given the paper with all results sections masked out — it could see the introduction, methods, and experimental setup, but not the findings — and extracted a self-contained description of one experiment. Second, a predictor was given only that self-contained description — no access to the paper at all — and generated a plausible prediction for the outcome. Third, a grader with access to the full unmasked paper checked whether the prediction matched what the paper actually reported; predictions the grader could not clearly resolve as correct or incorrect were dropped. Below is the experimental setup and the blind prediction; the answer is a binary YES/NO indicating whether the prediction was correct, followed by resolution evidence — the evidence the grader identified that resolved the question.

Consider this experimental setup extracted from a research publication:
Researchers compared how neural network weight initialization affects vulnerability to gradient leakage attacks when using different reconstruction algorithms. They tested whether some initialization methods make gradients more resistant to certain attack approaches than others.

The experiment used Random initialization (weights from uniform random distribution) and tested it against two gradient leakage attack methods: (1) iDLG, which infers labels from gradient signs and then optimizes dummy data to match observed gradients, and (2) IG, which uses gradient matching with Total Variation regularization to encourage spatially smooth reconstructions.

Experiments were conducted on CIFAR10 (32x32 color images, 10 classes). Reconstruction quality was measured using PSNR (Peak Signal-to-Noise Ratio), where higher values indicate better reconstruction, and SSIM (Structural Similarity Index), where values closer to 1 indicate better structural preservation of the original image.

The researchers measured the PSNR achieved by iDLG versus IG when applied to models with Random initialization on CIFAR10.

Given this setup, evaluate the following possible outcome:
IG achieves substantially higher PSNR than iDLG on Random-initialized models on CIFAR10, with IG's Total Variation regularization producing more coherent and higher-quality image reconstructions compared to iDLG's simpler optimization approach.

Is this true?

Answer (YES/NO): YES